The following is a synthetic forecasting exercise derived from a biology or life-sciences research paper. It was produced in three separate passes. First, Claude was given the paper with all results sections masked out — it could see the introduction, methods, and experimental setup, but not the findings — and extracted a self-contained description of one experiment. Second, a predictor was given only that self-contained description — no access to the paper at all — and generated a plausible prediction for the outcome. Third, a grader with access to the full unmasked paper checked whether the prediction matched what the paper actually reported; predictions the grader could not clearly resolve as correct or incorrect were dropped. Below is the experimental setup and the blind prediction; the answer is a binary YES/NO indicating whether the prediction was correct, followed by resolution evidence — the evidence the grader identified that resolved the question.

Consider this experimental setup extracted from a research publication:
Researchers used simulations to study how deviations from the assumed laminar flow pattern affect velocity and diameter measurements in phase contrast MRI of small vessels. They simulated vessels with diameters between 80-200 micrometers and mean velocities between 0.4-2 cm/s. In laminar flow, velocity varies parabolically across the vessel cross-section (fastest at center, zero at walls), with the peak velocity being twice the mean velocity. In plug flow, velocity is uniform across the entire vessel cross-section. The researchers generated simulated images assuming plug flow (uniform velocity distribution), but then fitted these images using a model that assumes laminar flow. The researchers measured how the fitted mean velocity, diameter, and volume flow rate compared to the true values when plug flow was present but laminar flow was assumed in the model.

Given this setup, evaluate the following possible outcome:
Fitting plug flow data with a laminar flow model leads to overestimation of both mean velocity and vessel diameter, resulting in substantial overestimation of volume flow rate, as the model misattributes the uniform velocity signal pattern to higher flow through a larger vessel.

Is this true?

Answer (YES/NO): NO